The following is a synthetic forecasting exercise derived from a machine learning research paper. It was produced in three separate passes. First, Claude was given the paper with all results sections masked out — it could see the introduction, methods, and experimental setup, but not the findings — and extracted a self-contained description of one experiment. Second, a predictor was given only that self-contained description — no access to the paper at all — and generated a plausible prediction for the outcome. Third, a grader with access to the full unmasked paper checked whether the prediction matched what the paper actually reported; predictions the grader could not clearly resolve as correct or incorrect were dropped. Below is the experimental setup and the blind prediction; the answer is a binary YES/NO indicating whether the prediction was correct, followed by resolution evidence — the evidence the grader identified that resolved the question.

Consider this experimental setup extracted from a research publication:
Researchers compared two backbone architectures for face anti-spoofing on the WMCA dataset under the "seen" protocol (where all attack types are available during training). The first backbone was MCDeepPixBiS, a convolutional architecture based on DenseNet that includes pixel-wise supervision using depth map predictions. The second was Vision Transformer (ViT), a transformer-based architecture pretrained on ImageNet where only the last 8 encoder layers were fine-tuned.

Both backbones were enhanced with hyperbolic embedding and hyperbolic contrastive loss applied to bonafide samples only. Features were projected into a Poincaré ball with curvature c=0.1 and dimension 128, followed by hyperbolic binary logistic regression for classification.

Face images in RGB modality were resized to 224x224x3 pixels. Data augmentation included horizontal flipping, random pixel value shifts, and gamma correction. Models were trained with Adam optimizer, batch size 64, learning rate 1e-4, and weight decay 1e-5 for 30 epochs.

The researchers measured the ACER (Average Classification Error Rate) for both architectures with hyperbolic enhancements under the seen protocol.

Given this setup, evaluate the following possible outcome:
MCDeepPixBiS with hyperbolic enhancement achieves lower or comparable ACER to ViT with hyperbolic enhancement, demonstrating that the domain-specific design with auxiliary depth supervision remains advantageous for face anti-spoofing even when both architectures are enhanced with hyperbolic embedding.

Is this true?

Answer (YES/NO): YES